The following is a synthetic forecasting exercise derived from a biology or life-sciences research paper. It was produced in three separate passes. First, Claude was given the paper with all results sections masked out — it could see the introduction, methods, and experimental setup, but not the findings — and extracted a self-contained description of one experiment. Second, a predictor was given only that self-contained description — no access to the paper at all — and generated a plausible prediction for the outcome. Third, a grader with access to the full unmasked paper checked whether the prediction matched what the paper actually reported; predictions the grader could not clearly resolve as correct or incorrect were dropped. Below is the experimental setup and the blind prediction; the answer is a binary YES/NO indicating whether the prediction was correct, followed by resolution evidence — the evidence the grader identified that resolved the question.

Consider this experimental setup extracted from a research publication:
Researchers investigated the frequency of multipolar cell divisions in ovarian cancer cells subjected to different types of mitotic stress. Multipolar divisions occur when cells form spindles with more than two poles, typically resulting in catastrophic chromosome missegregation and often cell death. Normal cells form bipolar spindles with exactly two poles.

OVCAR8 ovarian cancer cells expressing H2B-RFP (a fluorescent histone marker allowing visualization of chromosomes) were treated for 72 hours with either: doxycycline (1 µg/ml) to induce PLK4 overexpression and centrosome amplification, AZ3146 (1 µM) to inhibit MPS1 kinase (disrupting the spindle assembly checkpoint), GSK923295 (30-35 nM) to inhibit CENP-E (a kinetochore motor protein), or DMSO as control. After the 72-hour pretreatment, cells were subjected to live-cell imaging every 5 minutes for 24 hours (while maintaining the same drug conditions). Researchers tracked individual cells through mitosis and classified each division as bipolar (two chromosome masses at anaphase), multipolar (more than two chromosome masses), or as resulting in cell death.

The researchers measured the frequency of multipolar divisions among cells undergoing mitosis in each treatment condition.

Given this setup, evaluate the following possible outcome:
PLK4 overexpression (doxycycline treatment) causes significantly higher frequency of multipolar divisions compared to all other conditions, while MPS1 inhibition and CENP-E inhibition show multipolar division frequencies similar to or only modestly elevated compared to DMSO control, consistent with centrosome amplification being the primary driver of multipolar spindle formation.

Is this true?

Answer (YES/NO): NO